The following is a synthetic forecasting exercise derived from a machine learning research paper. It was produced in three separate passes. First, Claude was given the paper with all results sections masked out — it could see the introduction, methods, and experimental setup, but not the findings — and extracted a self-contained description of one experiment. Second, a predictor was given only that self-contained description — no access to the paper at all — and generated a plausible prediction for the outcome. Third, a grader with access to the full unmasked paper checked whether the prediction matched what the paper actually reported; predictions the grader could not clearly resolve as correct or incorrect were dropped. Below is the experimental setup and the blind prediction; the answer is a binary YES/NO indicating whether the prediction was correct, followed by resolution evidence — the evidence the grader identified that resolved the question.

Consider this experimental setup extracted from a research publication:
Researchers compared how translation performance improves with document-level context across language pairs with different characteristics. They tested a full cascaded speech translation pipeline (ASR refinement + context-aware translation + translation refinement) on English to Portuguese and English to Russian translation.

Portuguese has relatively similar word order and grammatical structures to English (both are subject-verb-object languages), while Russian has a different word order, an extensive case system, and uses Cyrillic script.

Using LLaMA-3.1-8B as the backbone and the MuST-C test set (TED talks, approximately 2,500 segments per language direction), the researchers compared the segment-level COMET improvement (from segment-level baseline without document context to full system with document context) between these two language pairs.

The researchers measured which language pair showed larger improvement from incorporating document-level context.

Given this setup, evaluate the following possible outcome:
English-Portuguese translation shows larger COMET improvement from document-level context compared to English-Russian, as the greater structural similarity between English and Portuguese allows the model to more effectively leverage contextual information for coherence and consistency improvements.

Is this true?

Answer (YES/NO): NO